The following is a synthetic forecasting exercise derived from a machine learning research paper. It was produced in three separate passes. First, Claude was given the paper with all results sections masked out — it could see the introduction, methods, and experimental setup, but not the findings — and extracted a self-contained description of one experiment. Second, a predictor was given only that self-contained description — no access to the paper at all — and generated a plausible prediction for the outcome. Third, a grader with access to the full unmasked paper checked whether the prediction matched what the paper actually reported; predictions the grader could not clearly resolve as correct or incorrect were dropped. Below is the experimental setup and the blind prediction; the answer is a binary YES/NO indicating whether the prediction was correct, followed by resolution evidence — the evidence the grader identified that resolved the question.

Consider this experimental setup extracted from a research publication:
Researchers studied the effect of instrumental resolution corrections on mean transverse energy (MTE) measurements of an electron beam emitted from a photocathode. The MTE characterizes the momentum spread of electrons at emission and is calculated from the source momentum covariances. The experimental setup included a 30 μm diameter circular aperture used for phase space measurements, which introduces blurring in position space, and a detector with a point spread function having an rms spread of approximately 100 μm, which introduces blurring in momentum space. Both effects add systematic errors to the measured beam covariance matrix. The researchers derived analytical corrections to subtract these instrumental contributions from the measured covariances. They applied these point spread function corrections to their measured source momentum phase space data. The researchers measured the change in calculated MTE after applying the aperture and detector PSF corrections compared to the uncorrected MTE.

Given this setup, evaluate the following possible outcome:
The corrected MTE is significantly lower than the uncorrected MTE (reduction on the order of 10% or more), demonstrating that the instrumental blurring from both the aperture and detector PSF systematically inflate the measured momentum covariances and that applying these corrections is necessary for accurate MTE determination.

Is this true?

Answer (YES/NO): YES